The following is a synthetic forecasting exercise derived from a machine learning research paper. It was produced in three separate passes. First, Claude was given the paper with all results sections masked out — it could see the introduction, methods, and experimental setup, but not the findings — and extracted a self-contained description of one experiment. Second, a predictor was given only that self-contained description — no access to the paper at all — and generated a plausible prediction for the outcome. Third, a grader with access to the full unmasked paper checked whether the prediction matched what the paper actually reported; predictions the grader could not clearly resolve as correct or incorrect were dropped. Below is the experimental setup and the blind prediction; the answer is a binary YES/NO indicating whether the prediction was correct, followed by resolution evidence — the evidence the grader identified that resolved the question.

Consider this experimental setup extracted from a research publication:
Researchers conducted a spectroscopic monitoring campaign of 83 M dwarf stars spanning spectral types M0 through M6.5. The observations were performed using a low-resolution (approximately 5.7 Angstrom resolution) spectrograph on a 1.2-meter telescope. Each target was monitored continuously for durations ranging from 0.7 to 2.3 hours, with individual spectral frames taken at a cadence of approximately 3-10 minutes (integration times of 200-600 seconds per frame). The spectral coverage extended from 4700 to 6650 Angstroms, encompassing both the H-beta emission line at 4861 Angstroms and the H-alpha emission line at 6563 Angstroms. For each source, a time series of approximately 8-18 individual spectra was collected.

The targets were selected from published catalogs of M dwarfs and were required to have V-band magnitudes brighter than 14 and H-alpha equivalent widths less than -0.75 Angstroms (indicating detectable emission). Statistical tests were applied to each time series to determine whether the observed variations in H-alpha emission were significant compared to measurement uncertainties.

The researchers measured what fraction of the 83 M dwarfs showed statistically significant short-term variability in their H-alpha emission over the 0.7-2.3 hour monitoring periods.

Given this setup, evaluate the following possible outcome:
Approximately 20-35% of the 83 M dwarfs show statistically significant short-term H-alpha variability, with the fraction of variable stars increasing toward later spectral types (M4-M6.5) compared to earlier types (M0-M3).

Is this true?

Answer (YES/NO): NO